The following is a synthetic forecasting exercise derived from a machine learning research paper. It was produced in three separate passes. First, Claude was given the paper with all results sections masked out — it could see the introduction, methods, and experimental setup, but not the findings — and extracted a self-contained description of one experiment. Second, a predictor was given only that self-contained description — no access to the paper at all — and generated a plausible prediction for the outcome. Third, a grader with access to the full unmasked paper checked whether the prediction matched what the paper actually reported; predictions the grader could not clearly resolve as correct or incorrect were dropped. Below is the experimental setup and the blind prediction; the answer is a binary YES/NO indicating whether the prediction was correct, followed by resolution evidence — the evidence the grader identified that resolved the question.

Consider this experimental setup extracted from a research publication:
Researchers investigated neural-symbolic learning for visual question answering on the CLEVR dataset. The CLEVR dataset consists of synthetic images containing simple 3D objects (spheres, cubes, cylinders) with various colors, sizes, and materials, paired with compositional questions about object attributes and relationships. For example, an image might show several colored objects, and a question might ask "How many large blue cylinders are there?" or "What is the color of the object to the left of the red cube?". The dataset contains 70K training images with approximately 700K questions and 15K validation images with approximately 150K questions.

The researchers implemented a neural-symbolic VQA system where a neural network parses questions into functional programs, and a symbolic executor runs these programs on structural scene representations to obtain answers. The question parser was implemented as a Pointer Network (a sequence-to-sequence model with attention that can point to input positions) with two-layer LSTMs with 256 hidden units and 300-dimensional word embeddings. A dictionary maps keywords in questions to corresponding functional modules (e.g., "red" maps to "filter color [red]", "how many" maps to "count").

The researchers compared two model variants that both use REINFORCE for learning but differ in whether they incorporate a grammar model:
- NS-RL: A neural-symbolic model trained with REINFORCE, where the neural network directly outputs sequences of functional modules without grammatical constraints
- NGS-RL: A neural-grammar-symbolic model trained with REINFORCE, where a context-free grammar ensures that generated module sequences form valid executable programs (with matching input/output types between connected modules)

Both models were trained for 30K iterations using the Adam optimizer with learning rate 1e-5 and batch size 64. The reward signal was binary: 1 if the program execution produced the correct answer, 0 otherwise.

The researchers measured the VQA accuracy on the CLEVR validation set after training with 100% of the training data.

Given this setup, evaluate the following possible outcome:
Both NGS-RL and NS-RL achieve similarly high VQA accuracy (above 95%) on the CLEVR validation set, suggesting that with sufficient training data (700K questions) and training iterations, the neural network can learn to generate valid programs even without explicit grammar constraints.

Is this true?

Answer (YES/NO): NO